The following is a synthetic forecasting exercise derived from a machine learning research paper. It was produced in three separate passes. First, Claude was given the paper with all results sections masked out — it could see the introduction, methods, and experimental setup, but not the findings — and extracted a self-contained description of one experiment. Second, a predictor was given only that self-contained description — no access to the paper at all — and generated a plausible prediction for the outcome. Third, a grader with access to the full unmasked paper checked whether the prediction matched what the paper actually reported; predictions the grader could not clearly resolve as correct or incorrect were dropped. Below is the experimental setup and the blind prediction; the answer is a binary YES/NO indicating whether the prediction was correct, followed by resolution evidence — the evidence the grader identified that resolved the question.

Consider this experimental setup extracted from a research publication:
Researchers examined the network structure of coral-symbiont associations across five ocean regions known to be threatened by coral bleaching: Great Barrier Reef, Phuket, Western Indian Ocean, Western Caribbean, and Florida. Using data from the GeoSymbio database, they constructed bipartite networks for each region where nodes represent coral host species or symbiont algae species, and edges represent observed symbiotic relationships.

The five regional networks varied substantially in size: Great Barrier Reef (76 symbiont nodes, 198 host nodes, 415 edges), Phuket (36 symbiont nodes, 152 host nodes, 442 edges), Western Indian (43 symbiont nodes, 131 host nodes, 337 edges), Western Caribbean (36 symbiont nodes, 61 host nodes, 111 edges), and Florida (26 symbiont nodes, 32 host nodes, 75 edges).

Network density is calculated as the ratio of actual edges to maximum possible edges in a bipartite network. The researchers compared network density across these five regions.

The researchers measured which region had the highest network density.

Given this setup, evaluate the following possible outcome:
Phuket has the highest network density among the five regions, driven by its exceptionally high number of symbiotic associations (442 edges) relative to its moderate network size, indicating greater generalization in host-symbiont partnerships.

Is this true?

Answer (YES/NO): NO